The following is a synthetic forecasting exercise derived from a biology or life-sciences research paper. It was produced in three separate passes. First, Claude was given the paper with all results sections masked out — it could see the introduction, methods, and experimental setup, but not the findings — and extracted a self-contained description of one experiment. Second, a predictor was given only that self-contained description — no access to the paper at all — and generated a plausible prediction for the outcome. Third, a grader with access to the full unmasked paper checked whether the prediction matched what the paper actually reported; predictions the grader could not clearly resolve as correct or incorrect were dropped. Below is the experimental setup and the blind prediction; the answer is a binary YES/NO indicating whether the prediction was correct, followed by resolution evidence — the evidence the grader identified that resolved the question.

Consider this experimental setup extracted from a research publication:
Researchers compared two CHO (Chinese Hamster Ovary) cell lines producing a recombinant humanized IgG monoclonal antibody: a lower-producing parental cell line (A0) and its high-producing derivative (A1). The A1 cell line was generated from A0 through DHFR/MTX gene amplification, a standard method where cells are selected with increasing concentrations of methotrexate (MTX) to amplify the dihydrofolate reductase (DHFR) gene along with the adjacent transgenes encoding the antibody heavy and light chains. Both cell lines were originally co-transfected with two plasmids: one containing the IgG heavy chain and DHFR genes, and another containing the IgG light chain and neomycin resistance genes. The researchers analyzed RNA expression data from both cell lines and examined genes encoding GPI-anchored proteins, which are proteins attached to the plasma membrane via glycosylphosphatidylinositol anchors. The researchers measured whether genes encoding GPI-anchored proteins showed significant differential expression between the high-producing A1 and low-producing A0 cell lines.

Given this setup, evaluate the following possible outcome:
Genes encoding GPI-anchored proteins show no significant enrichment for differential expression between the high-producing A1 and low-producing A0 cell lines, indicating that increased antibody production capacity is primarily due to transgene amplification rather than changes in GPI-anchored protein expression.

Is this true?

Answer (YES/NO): NO